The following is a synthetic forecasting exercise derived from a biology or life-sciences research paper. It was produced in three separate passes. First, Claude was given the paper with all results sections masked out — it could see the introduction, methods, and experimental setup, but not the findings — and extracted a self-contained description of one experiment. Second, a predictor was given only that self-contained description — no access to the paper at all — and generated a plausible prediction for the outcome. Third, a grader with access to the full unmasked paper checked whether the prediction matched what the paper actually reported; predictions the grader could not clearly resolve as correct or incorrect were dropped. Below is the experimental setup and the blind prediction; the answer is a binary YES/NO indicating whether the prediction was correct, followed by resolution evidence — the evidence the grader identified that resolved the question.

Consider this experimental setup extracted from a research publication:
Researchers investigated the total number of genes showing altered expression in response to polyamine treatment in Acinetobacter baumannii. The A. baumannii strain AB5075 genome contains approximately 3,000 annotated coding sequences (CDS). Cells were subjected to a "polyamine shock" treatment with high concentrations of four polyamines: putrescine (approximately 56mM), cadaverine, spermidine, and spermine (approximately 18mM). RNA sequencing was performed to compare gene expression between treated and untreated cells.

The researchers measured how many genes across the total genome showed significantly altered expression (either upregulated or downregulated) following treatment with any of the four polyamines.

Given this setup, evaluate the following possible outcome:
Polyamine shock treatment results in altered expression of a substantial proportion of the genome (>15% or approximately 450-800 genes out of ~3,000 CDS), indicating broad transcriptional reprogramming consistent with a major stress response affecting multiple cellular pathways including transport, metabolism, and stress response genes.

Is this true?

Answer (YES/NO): YES